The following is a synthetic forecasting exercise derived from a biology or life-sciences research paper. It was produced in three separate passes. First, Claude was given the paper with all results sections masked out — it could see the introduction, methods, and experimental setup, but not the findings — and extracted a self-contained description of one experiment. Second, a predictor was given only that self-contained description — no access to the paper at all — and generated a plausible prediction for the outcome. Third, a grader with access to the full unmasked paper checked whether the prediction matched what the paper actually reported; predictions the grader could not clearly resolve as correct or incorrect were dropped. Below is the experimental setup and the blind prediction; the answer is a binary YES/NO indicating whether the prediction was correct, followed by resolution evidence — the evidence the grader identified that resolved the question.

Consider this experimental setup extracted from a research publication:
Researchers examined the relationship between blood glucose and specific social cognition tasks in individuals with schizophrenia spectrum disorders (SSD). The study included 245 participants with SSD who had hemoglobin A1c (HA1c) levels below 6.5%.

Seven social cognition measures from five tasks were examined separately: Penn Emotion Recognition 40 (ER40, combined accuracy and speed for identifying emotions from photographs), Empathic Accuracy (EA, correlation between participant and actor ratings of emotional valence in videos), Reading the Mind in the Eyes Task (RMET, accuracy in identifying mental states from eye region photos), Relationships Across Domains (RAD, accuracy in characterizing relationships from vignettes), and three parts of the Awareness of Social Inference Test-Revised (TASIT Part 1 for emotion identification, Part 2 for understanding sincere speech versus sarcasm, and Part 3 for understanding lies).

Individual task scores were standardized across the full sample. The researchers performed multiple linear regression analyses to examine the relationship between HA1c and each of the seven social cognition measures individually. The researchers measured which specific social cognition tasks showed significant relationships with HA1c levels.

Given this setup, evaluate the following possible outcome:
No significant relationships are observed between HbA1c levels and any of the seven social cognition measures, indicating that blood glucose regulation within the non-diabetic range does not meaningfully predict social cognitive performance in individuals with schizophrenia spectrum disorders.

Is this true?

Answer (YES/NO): NO